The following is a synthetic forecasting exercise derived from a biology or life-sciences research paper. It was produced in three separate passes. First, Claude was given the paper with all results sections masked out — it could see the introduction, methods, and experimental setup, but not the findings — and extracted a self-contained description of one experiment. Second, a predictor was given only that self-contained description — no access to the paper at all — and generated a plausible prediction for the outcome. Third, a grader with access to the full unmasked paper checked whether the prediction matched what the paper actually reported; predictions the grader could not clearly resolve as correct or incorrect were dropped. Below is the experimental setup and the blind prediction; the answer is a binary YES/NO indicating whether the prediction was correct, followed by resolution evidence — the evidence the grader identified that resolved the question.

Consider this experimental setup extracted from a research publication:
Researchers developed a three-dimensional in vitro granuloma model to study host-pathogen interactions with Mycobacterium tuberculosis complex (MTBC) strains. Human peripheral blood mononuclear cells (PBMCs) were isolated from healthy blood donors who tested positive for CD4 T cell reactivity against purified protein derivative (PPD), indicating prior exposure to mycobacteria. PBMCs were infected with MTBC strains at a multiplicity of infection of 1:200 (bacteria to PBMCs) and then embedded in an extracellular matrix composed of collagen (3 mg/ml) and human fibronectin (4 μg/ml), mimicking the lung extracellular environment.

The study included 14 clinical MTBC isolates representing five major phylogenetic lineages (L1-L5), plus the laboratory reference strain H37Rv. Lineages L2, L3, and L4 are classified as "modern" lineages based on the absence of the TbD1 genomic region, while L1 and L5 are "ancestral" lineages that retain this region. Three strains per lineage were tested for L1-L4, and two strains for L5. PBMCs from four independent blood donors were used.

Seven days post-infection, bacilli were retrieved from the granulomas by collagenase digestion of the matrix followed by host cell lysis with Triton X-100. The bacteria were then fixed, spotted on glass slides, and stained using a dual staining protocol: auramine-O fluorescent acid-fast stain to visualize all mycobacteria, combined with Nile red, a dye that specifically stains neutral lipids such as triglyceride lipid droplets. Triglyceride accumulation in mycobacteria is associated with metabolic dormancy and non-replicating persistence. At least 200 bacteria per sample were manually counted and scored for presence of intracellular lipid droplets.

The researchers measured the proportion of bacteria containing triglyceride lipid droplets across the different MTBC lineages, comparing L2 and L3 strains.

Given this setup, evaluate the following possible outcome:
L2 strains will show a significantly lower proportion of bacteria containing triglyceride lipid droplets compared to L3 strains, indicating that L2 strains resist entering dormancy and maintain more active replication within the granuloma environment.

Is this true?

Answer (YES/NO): NO